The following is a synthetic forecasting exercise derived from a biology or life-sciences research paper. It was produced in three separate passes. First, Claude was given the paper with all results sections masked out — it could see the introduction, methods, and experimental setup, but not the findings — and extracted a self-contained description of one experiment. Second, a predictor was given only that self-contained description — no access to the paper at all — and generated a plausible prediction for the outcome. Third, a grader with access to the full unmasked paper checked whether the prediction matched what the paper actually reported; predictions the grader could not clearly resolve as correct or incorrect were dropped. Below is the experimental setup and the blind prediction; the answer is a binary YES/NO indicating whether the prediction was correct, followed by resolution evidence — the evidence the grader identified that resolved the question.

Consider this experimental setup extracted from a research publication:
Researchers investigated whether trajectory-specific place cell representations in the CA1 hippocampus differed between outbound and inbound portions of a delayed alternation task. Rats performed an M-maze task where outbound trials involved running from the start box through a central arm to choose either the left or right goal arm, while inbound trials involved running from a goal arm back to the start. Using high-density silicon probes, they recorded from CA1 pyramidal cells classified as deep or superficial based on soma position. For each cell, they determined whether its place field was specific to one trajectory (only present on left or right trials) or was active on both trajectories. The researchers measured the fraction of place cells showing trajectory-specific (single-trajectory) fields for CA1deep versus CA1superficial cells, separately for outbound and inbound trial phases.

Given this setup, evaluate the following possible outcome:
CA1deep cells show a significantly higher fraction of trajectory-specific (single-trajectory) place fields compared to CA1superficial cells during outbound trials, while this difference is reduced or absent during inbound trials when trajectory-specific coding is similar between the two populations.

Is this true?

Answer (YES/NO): NO